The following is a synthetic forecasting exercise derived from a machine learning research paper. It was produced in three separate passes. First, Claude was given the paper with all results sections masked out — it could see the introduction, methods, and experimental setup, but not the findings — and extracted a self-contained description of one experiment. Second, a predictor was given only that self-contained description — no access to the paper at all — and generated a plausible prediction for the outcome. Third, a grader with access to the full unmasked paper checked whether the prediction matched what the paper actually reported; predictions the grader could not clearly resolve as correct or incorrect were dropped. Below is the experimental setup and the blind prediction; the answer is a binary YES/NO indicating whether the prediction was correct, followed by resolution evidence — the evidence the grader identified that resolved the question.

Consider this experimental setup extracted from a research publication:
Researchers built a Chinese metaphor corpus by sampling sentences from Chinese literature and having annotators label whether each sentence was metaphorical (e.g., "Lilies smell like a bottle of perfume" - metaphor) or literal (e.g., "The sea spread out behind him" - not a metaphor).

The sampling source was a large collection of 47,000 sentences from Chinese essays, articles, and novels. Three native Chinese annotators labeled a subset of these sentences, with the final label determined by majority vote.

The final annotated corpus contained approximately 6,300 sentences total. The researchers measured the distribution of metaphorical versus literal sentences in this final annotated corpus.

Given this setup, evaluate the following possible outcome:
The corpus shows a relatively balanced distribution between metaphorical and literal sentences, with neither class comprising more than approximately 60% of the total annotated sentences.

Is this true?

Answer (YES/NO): YES